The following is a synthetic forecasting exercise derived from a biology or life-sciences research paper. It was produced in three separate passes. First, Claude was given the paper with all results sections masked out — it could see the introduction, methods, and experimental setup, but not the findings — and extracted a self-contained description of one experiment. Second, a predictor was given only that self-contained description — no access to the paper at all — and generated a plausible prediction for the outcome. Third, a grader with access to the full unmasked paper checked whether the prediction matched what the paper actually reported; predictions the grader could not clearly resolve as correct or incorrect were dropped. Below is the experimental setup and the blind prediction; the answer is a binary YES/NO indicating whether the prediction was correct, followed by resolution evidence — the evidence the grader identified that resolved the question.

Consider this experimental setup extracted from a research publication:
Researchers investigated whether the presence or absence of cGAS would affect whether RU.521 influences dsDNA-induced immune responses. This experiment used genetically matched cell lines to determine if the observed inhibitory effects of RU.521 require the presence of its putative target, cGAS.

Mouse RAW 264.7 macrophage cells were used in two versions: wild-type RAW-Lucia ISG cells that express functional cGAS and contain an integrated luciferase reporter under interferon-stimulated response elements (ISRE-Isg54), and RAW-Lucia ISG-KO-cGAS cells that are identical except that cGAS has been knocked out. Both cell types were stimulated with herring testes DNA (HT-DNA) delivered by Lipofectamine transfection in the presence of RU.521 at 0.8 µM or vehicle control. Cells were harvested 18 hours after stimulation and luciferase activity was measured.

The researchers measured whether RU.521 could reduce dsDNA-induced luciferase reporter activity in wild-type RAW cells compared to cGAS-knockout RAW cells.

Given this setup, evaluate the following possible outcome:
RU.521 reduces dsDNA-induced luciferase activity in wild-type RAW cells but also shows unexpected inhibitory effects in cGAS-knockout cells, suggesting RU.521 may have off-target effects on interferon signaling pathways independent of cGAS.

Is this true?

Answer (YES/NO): NO